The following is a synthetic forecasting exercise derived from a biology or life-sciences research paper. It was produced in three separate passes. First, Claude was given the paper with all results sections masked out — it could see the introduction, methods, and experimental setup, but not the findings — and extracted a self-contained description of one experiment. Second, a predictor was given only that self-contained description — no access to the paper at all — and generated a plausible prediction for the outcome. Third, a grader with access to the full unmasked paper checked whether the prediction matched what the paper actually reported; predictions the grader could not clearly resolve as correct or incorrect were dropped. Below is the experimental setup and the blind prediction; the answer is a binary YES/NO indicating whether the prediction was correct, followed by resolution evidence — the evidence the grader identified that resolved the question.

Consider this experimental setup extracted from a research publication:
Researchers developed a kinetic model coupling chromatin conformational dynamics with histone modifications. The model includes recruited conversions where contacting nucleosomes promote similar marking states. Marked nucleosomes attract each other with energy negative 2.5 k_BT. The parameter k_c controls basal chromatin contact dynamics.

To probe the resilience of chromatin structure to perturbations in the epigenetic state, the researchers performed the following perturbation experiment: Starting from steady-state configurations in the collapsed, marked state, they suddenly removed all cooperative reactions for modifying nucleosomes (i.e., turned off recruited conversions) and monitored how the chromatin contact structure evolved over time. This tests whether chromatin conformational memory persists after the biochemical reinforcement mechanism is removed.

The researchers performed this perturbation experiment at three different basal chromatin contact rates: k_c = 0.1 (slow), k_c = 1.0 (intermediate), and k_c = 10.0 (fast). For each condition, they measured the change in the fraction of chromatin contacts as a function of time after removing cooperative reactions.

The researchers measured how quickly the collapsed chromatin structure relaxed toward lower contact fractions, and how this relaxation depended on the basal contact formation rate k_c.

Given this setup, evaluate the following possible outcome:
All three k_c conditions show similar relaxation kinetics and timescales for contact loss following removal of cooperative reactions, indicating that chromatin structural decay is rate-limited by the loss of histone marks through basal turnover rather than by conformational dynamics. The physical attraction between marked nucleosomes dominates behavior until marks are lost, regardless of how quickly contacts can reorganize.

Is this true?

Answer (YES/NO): NO